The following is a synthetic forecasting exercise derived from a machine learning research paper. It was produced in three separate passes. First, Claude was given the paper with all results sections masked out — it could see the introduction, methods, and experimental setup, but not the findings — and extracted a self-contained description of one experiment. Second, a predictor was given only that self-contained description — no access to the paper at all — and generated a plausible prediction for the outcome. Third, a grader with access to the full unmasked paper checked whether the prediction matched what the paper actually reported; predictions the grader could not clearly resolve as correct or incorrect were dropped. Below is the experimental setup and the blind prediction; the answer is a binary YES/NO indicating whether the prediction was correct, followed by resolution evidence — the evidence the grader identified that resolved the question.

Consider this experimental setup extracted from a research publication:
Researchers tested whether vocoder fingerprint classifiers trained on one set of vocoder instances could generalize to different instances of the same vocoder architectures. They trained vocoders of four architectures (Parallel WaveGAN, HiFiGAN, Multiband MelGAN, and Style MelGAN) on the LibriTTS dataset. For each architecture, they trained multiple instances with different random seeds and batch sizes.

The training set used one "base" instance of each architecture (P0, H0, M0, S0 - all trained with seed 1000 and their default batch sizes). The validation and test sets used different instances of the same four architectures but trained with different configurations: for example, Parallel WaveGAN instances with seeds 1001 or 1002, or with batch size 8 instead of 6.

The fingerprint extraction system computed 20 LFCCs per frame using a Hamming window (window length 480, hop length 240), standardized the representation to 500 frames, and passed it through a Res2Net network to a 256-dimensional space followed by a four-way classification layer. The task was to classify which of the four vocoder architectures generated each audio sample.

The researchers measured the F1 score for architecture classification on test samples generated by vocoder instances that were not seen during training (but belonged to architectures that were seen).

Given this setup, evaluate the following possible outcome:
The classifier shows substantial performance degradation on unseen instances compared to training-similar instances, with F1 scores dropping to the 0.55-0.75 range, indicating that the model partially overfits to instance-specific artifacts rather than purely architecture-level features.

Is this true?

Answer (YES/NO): NO